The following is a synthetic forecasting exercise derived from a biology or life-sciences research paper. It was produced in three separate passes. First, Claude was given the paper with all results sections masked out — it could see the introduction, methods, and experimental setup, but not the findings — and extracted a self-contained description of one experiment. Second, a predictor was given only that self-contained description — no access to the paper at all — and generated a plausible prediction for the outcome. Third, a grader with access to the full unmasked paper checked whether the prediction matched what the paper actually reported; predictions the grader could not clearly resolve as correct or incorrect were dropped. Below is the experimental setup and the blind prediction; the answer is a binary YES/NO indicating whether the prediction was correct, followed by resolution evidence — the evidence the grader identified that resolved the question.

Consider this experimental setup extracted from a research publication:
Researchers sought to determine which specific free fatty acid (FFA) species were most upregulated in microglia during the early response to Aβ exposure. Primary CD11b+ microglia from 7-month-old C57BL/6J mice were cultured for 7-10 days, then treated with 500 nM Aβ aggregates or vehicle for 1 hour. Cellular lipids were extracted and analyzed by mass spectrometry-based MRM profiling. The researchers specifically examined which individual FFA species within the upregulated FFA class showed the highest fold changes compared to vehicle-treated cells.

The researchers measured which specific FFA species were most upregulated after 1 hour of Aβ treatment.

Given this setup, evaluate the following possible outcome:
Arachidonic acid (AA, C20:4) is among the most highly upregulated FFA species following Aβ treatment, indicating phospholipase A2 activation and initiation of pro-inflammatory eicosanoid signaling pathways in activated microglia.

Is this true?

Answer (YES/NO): NO